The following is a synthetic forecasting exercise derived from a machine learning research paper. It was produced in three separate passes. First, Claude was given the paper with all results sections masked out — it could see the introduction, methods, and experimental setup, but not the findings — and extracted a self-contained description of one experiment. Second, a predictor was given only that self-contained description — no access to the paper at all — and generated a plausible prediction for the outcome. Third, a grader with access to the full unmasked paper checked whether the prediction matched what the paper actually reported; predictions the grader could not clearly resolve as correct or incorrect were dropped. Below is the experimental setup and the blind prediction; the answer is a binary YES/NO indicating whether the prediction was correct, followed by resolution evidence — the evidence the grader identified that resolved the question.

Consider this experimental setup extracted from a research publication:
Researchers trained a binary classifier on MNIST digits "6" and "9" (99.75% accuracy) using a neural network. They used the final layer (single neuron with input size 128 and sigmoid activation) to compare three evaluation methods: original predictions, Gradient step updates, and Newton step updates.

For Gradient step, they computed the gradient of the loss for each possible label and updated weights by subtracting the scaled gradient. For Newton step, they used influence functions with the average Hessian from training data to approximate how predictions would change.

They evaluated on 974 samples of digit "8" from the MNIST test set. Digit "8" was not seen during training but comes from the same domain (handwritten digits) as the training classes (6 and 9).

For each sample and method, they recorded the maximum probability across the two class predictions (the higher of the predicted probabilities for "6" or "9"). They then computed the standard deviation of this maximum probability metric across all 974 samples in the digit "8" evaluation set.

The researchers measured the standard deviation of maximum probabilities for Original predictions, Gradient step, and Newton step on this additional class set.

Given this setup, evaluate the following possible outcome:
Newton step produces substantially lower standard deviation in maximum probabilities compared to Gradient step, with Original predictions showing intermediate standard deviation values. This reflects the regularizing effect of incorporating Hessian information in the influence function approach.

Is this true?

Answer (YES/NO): NO